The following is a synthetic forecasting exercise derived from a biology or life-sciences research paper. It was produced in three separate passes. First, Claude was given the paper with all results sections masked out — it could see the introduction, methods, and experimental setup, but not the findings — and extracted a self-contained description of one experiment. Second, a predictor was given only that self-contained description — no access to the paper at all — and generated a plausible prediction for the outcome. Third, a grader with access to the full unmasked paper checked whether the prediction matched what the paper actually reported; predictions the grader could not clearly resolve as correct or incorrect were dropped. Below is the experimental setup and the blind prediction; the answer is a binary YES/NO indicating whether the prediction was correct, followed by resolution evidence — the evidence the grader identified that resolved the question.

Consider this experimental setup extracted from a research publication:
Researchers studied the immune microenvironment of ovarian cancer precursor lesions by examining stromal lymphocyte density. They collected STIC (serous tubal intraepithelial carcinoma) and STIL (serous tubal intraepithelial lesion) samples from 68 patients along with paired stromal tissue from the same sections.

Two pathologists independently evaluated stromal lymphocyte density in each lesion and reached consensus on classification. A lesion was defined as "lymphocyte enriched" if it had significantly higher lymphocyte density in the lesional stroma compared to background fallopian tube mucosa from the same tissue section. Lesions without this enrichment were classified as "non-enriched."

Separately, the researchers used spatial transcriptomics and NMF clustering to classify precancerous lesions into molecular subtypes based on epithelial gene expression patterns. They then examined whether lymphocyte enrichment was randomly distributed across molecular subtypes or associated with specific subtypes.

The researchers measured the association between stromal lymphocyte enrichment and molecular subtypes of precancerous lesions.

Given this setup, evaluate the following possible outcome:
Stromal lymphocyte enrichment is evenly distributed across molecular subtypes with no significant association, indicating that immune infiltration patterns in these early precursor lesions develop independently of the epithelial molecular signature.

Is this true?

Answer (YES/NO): NO